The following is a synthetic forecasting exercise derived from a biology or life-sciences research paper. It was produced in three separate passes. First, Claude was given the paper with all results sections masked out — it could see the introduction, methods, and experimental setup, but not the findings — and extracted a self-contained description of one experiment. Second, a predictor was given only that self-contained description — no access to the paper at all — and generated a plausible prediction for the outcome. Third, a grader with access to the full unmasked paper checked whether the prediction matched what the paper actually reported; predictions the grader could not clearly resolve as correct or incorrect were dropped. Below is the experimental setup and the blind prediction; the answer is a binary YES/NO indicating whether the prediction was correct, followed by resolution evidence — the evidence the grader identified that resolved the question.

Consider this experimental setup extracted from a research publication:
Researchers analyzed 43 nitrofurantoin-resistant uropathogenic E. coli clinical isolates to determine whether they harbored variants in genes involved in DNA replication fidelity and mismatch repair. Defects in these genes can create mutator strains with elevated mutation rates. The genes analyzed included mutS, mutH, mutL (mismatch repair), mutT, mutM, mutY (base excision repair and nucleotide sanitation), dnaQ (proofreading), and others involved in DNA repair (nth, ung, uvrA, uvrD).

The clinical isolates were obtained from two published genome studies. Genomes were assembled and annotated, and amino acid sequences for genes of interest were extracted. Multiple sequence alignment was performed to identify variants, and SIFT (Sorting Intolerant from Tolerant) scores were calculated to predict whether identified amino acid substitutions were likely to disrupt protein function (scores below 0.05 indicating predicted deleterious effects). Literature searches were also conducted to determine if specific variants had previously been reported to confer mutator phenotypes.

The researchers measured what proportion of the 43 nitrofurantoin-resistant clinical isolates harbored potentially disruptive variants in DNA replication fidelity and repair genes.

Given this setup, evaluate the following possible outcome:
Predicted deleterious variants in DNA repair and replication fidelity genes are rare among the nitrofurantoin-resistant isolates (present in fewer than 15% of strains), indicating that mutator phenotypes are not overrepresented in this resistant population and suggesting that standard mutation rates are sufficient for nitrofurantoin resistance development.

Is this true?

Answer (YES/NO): NO